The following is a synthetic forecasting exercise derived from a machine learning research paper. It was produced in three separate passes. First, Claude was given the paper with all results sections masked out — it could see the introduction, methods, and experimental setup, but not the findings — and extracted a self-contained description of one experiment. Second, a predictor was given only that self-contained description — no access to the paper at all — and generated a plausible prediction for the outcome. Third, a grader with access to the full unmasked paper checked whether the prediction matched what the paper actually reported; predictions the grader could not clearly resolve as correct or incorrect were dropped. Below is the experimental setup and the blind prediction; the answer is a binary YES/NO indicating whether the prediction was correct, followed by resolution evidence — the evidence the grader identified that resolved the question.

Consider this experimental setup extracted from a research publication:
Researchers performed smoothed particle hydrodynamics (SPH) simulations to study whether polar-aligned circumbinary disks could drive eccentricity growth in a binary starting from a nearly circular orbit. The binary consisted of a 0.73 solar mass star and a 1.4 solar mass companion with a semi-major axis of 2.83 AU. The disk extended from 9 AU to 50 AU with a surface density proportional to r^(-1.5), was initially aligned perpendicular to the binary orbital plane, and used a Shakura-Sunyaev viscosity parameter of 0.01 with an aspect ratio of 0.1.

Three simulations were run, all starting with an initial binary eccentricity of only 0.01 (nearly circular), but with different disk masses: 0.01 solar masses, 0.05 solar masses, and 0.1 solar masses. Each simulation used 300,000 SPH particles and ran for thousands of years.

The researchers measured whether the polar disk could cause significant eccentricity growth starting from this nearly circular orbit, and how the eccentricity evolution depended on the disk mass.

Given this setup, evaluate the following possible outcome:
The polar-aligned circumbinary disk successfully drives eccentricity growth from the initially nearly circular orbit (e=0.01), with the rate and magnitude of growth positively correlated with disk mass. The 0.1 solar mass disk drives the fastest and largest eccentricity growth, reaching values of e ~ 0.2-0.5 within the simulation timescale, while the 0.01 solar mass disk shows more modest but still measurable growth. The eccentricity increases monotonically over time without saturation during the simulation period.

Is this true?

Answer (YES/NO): NO